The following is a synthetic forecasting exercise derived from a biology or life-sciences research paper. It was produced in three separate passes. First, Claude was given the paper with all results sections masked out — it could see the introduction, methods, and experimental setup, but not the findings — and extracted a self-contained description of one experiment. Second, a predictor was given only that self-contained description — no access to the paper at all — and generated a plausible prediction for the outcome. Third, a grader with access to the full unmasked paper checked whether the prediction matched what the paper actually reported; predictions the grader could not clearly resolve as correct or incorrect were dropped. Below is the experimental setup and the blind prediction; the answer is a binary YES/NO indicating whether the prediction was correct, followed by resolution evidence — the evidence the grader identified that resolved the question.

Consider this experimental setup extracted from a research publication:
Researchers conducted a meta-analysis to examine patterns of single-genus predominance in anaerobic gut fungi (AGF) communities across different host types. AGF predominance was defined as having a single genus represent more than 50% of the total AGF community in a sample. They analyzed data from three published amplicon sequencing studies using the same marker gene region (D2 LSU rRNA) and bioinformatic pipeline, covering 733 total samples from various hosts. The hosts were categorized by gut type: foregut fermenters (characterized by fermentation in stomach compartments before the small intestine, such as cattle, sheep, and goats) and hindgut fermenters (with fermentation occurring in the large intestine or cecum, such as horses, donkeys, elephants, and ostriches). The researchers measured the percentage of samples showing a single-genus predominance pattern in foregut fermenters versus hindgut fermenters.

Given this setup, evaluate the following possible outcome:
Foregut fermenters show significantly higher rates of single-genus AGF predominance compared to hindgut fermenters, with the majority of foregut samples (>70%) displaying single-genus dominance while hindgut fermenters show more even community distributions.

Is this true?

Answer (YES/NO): NO